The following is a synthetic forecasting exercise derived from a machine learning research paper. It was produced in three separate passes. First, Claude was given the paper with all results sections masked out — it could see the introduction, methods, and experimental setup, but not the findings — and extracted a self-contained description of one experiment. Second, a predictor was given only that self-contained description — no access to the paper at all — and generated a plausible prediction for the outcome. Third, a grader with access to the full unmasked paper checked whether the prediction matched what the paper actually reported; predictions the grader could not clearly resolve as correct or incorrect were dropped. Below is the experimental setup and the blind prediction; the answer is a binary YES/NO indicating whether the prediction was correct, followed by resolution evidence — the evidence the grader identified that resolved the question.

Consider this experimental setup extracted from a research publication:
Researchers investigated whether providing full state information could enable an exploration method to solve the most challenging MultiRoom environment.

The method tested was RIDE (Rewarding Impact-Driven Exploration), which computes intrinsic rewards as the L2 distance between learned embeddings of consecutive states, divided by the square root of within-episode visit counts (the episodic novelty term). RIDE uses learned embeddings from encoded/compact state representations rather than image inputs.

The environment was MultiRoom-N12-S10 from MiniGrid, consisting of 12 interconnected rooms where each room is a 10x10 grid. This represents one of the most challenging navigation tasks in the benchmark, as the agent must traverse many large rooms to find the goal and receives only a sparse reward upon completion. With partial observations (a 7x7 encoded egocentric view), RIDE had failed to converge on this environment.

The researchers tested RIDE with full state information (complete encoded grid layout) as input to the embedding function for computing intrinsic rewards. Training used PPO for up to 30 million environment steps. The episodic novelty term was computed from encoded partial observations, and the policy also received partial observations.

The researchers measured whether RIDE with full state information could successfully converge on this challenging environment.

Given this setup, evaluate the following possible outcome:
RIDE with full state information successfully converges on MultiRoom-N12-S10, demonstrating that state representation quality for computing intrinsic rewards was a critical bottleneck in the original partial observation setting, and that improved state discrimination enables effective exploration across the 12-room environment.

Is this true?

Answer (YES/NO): NO